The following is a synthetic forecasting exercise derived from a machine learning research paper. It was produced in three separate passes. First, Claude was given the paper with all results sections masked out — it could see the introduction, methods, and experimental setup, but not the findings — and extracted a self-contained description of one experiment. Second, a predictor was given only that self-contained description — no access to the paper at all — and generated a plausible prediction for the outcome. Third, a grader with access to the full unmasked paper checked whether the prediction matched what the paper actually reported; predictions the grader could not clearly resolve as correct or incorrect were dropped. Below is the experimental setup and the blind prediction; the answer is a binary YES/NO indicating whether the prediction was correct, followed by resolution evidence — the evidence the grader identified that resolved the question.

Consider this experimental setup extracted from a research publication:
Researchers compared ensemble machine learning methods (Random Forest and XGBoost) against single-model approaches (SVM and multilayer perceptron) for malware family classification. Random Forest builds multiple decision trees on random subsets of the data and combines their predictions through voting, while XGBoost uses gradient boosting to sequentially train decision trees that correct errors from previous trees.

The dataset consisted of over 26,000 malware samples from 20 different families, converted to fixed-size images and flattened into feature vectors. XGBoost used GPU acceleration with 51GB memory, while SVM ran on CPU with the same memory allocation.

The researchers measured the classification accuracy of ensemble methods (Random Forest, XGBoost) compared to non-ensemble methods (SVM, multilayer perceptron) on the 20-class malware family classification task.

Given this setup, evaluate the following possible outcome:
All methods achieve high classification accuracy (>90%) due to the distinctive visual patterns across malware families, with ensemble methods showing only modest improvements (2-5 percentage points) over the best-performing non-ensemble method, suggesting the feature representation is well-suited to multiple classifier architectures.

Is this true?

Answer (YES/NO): NO